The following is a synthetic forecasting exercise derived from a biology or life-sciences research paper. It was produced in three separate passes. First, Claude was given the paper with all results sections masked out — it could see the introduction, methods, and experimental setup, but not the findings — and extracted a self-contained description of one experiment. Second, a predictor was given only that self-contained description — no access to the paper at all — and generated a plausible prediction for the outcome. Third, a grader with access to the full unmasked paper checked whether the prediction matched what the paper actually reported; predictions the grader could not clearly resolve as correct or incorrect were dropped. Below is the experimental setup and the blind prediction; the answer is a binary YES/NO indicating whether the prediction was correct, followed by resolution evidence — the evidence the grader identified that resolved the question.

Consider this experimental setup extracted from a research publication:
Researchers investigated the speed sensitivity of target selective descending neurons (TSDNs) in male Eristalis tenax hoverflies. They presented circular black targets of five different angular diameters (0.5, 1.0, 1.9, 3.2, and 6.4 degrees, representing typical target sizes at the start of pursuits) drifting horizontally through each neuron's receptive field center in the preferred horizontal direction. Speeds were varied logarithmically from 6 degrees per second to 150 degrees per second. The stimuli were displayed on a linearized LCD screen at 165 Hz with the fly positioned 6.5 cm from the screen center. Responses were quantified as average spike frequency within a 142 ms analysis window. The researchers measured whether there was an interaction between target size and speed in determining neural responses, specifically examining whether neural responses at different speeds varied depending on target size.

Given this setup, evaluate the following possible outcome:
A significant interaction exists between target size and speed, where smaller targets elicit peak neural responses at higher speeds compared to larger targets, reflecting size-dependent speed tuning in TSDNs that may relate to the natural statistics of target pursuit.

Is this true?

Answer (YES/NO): NO